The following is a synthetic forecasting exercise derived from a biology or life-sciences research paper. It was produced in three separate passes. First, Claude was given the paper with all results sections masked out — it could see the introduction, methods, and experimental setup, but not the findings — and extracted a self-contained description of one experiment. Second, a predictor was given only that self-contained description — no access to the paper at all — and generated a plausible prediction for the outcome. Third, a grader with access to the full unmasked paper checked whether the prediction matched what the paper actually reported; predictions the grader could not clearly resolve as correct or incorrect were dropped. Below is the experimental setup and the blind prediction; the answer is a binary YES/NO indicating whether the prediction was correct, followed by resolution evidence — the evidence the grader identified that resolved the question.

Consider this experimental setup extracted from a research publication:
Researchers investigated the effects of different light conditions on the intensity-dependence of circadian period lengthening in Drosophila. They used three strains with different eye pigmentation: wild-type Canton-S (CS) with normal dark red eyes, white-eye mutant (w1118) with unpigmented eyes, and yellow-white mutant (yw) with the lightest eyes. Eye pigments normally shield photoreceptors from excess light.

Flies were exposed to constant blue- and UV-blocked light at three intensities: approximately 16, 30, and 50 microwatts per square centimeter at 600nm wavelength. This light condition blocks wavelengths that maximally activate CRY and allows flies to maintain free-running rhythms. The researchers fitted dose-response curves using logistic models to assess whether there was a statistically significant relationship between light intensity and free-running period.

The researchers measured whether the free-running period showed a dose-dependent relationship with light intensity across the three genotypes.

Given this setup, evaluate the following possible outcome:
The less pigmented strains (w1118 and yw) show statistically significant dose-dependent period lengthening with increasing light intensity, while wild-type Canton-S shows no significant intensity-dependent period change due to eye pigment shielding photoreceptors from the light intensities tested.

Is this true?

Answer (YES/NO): NO